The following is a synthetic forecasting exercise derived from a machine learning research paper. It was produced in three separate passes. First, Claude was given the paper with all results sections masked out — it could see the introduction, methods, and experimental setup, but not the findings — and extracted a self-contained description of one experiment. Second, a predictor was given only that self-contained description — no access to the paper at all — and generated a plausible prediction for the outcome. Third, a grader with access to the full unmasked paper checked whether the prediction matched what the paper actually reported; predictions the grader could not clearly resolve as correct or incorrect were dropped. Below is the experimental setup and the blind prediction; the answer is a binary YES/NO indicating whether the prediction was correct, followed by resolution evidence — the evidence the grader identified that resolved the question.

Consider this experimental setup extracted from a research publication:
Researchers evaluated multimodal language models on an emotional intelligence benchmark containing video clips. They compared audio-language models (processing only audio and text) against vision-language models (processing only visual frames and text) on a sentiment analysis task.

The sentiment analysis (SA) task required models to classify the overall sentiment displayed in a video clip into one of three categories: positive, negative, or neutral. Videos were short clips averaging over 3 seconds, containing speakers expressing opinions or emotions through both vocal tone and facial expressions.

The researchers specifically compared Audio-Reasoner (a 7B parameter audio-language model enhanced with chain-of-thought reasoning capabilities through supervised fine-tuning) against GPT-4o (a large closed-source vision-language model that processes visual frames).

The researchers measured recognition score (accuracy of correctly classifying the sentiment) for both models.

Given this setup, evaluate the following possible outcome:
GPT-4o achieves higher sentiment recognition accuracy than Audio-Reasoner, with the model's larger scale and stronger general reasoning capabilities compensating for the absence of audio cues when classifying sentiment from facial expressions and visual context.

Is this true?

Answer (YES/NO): NO